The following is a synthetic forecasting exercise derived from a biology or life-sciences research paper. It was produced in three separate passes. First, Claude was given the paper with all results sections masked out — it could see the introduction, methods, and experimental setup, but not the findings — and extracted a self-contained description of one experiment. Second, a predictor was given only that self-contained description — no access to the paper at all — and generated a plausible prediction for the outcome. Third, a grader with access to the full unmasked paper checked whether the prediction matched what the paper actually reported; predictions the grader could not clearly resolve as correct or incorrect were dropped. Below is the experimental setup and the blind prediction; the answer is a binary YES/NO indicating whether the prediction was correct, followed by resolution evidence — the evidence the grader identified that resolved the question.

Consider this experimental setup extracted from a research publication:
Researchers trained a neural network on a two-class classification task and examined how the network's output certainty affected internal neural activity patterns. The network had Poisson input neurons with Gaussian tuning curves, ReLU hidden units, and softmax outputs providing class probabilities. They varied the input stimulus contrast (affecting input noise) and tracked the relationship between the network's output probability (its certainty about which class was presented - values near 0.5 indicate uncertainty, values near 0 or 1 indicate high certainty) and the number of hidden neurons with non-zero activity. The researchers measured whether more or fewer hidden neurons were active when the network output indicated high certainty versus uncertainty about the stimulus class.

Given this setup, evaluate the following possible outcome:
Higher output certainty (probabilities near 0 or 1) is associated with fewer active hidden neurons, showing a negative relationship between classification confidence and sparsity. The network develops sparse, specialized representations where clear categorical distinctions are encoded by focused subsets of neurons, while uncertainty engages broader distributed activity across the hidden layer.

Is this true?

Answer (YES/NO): NO